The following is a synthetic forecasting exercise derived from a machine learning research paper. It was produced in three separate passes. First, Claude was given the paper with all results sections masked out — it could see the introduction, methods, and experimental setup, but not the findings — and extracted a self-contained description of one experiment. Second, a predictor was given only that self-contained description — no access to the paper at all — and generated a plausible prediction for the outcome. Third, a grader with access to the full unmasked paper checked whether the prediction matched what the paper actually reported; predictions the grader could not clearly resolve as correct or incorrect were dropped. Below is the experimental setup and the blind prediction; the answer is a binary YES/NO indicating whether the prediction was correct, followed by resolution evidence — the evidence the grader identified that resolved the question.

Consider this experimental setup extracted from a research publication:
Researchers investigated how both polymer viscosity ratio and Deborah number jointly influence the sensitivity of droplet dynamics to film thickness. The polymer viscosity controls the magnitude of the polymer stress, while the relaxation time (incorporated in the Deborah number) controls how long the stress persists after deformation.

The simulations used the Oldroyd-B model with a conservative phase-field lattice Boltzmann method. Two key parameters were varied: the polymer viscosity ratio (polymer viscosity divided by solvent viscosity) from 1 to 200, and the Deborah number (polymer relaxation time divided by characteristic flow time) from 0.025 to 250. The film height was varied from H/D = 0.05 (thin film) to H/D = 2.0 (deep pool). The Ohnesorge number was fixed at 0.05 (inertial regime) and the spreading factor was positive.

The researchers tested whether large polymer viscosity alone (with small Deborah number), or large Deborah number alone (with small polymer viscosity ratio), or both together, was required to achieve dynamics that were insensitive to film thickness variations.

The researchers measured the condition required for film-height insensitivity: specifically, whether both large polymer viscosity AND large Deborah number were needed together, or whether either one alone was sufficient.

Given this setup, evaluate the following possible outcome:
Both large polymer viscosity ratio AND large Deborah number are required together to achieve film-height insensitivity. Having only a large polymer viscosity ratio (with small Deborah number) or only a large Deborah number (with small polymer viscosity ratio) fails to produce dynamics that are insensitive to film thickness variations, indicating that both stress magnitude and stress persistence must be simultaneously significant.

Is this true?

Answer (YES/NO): NO